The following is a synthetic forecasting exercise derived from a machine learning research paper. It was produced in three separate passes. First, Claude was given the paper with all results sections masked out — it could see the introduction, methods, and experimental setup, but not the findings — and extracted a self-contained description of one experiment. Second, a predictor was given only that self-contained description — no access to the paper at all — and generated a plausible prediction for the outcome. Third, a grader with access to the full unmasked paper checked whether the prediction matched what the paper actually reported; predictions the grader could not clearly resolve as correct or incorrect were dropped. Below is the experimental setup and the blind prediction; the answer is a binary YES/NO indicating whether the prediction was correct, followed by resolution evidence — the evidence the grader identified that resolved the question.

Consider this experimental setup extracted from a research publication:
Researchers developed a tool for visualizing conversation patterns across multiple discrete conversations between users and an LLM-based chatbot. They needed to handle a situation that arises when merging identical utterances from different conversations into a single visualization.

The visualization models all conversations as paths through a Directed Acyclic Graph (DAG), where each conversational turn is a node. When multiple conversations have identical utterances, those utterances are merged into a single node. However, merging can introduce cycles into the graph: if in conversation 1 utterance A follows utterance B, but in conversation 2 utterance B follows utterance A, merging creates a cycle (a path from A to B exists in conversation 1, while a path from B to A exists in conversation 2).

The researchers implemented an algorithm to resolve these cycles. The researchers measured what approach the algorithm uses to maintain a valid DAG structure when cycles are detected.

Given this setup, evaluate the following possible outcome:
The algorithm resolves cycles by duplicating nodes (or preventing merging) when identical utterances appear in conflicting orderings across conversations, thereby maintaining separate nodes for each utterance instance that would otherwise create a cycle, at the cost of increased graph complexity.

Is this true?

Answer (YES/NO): YES